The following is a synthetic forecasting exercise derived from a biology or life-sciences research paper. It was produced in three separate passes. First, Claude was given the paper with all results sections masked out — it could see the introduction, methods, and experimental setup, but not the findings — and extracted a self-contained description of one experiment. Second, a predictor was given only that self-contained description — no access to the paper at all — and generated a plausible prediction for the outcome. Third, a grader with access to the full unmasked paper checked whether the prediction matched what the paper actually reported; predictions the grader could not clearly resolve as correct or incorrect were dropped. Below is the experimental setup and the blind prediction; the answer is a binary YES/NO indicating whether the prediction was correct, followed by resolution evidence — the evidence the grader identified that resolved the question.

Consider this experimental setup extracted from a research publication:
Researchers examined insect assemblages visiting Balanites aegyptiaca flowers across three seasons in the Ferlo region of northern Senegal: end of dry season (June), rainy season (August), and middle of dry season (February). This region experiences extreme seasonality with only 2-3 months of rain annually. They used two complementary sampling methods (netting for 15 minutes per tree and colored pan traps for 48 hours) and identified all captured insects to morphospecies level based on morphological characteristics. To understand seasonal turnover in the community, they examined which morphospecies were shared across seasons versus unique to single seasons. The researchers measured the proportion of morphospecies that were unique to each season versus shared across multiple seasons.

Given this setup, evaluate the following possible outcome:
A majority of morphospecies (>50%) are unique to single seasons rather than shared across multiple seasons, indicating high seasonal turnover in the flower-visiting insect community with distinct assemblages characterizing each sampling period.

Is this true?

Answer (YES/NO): NO